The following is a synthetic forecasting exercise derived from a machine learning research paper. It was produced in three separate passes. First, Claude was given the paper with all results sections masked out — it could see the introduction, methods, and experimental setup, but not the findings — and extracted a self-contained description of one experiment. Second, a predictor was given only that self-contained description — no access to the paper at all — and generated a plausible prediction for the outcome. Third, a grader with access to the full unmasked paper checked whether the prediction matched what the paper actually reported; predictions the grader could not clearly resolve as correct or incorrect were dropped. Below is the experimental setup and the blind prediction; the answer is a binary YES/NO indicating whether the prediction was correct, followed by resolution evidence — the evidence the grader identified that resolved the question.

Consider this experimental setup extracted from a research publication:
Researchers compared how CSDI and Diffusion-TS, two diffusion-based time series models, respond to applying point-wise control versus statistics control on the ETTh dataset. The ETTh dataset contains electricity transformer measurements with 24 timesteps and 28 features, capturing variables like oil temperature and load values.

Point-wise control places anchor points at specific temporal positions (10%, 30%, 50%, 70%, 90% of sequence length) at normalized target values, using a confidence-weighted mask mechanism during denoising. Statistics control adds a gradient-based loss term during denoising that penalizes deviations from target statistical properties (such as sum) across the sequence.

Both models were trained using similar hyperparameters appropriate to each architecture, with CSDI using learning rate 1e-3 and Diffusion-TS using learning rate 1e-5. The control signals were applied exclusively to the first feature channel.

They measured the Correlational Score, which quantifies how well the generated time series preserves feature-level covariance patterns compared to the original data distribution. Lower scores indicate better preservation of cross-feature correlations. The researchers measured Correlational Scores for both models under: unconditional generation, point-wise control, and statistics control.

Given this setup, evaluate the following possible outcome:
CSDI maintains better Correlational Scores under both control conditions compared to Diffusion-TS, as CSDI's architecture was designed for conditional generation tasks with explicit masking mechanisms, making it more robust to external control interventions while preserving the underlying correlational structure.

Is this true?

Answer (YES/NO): NO